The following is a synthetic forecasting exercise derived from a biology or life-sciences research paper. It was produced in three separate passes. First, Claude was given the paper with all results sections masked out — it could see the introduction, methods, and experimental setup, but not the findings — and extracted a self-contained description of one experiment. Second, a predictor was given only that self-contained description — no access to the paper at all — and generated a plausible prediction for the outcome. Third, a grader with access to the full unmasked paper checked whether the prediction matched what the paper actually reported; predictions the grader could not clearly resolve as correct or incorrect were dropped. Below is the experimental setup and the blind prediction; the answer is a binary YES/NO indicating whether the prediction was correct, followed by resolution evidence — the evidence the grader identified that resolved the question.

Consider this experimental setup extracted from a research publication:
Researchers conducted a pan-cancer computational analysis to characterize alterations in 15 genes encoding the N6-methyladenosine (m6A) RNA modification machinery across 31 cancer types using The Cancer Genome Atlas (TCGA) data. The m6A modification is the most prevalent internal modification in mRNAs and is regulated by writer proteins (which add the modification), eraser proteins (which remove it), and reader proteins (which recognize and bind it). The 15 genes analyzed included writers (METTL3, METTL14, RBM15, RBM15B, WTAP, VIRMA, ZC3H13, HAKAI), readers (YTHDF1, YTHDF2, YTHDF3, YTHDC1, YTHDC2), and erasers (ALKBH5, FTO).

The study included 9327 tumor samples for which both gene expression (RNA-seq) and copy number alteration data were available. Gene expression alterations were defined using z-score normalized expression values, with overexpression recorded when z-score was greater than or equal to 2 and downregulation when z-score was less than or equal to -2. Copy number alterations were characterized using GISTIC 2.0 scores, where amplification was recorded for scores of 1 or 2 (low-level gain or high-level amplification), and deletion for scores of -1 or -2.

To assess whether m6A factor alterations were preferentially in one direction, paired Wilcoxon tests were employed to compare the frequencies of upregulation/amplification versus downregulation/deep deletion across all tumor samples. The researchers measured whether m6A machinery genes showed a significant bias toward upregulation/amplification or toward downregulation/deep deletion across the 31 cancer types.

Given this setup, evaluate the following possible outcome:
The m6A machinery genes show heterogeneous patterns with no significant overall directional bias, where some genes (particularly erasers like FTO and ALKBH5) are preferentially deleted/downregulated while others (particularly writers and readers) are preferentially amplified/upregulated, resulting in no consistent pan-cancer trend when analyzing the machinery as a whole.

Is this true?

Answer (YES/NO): NO